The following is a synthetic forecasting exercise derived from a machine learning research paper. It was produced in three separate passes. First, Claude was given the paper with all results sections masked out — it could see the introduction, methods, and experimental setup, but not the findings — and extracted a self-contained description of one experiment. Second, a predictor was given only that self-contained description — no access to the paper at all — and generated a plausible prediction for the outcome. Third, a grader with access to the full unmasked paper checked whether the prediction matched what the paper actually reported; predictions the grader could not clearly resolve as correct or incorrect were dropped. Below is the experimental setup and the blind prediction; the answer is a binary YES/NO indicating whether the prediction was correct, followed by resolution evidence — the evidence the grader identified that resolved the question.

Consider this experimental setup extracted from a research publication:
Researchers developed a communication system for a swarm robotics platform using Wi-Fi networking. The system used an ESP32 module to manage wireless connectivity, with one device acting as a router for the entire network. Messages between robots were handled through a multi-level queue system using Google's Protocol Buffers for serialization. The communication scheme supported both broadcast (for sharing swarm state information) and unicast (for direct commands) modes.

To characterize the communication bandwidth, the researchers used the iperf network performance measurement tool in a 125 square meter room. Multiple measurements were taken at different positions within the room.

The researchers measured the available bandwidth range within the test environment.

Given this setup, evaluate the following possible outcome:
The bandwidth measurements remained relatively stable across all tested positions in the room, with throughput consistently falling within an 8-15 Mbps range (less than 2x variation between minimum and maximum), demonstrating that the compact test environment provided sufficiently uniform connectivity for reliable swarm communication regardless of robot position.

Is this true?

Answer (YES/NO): NO